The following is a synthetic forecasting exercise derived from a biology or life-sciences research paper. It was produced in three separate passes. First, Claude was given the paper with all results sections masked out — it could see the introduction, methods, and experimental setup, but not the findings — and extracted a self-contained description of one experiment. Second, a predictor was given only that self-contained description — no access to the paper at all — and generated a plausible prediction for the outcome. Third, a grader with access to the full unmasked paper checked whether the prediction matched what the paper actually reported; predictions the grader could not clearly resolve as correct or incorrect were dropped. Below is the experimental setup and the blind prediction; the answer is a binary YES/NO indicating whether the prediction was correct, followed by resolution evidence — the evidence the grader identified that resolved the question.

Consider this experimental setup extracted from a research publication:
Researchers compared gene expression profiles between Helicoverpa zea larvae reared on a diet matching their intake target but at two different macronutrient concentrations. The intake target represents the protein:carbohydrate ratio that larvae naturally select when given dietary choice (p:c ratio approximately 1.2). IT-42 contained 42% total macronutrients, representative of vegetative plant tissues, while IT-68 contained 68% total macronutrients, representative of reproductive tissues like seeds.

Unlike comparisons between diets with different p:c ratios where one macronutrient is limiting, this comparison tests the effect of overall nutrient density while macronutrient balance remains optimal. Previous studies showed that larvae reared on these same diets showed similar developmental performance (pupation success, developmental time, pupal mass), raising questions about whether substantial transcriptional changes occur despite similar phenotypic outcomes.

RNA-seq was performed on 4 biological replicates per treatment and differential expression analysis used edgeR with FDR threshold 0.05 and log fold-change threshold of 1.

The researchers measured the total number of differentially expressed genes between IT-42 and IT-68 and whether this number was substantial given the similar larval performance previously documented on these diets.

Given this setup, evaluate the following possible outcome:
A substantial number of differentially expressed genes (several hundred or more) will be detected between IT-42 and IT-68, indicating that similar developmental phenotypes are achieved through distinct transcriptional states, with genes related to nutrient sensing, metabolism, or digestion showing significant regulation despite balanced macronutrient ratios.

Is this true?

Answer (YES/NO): YES